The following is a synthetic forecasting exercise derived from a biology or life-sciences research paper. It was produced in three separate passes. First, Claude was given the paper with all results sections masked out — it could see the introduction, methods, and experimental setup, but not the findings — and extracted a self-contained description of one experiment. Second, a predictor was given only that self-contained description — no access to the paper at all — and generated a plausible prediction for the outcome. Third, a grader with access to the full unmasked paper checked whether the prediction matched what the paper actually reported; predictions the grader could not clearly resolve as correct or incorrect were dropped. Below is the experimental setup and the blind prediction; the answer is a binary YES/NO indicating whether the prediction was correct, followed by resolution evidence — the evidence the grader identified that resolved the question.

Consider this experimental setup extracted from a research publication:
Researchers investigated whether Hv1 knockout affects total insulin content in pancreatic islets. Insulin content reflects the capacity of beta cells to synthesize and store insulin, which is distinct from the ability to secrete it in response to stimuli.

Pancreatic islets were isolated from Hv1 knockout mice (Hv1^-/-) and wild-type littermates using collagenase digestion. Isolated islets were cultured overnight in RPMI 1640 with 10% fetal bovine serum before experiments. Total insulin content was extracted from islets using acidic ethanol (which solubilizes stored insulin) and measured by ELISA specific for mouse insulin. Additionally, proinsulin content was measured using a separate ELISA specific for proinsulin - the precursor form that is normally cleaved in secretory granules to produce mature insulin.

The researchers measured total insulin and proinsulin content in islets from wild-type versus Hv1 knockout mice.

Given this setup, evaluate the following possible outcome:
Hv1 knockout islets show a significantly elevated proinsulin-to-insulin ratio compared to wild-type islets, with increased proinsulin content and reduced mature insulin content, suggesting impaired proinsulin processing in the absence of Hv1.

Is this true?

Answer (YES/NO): NO